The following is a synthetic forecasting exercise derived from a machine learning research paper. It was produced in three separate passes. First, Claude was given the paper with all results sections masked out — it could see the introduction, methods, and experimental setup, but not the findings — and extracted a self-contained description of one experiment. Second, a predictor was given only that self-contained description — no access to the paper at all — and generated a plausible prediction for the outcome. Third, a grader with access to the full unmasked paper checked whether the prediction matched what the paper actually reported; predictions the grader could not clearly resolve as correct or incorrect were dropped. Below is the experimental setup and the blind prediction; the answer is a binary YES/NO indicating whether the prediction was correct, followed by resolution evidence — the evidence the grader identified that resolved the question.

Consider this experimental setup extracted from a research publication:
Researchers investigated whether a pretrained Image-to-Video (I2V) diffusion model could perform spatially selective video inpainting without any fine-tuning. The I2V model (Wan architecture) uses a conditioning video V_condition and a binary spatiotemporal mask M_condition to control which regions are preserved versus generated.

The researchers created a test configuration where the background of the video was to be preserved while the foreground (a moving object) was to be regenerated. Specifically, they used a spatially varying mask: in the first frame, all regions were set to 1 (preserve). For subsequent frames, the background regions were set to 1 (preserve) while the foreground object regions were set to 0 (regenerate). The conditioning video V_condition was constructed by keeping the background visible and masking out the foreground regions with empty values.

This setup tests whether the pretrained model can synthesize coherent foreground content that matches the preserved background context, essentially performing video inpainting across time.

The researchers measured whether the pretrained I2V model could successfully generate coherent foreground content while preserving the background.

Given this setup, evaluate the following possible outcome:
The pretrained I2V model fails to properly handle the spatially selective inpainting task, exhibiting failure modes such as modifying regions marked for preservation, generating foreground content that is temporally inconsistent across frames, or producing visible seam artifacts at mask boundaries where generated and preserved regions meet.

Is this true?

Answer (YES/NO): YES